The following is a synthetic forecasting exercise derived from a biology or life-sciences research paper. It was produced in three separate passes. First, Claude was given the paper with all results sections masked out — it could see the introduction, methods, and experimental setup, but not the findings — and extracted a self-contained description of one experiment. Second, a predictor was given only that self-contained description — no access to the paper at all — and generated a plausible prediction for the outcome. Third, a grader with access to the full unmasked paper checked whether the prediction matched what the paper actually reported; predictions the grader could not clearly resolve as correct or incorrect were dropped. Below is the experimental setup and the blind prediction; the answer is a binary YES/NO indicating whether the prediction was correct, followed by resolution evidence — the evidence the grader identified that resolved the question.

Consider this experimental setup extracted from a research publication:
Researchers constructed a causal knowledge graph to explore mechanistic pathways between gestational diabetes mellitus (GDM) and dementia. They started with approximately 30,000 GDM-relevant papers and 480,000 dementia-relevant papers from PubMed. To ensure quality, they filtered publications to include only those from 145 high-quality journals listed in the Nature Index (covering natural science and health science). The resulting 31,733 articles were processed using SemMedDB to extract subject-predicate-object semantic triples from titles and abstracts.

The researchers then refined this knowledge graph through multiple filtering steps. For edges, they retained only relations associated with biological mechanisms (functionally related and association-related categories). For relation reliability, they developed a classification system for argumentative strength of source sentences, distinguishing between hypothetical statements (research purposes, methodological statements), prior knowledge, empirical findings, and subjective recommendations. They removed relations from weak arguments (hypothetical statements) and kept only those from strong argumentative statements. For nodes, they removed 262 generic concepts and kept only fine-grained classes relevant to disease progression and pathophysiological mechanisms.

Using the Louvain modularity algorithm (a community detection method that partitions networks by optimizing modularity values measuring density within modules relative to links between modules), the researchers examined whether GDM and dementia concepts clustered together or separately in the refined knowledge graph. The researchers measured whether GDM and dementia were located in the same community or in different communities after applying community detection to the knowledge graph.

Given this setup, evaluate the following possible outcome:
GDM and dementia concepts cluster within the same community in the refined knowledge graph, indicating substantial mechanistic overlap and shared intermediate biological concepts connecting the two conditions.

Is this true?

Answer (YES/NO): YES